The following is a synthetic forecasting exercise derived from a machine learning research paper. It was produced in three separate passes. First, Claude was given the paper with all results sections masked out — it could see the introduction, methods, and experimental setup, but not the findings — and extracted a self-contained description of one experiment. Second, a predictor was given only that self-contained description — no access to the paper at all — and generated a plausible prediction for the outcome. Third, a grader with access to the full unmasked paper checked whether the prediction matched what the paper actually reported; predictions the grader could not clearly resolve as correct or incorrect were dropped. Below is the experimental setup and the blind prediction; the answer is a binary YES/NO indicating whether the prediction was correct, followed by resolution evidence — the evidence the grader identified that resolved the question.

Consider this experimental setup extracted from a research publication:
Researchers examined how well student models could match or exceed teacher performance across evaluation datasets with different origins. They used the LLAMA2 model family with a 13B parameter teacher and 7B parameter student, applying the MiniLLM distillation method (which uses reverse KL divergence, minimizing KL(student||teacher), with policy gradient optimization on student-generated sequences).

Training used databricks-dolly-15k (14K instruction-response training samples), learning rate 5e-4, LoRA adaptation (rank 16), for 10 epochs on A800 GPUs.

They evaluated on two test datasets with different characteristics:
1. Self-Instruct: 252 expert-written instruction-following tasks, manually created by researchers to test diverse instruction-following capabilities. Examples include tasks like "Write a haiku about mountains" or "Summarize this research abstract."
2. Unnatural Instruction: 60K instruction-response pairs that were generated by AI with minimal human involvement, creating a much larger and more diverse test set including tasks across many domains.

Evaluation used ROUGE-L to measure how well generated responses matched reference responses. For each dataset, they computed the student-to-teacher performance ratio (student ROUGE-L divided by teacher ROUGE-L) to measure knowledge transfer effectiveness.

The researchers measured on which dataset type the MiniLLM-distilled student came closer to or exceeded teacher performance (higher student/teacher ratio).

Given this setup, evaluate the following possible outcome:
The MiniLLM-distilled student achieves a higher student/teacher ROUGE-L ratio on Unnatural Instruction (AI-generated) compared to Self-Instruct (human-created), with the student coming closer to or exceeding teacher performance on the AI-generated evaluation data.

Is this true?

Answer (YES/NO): NO